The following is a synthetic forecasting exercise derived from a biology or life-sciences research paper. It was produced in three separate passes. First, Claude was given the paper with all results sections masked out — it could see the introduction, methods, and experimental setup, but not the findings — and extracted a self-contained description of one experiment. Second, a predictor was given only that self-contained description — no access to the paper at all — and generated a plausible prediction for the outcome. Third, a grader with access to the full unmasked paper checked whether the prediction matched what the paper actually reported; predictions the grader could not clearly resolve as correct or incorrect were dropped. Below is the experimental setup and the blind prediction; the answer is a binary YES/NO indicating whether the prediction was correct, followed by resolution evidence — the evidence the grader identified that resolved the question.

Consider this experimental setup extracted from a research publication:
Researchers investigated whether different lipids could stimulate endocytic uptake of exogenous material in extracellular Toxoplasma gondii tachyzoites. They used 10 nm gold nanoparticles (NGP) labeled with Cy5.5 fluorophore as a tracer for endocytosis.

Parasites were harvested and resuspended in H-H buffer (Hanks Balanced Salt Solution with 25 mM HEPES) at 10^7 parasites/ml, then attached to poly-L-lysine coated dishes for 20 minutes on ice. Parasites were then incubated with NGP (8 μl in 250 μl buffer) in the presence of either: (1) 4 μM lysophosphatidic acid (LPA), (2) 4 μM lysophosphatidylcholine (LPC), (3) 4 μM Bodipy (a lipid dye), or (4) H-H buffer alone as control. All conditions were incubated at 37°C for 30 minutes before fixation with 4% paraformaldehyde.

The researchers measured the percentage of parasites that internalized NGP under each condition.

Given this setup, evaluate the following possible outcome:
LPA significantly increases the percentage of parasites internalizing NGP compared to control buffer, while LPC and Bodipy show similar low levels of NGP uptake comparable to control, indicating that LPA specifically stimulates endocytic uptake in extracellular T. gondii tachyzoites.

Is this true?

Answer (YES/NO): YES